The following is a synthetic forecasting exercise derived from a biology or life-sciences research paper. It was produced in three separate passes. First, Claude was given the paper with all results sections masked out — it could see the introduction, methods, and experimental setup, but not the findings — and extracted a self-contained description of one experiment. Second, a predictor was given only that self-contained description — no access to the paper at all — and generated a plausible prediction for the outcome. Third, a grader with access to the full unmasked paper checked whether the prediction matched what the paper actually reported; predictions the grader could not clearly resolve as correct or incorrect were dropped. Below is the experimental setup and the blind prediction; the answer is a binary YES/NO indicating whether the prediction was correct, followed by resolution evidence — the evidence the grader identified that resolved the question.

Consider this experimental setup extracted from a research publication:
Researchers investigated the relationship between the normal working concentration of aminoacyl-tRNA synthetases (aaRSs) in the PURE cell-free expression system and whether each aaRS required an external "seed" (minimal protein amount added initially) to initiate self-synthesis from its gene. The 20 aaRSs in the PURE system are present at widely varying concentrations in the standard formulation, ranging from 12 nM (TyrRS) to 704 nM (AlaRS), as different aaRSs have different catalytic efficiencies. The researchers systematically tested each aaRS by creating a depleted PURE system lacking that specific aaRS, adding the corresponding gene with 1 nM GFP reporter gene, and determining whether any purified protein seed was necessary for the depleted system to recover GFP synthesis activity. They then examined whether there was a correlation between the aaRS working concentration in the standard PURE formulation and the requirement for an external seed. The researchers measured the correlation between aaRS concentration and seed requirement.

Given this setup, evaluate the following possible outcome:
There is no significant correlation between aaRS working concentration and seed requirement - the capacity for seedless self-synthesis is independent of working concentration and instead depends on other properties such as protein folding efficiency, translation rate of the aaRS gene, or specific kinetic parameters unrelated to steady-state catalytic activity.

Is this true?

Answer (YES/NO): YES